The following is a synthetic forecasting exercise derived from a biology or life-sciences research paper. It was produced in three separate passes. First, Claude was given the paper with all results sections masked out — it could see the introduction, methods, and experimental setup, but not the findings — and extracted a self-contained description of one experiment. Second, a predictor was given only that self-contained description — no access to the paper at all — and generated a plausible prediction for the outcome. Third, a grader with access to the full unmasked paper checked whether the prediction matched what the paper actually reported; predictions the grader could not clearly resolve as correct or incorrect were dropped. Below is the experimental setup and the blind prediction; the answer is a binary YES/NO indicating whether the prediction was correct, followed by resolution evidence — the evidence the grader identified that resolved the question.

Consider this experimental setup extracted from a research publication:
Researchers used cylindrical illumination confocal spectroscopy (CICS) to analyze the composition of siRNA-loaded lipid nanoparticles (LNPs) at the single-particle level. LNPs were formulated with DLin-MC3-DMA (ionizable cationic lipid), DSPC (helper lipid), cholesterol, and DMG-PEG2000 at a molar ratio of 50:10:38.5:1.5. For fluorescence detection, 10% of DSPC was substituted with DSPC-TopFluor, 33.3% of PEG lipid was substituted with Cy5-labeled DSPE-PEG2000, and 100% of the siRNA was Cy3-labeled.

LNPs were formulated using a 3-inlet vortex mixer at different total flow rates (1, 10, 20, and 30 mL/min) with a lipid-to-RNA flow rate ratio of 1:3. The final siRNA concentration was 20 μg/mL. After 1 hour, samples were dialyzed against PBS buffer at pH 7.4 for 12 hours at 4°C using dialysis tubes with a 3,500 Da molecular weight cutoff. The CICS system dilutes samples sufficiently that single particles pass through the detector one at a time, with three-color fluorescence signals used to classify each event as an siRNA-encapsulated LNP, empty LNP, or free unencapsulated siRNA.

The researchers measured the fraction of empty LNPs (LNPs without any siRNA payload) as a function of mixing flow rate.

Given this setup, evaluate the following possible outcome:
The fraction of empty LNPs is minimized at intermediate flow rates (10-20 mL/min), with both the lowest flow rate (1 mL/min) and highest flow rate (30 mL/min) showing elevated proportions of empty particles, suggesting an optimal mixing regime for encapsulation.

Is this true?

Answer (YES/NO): NO